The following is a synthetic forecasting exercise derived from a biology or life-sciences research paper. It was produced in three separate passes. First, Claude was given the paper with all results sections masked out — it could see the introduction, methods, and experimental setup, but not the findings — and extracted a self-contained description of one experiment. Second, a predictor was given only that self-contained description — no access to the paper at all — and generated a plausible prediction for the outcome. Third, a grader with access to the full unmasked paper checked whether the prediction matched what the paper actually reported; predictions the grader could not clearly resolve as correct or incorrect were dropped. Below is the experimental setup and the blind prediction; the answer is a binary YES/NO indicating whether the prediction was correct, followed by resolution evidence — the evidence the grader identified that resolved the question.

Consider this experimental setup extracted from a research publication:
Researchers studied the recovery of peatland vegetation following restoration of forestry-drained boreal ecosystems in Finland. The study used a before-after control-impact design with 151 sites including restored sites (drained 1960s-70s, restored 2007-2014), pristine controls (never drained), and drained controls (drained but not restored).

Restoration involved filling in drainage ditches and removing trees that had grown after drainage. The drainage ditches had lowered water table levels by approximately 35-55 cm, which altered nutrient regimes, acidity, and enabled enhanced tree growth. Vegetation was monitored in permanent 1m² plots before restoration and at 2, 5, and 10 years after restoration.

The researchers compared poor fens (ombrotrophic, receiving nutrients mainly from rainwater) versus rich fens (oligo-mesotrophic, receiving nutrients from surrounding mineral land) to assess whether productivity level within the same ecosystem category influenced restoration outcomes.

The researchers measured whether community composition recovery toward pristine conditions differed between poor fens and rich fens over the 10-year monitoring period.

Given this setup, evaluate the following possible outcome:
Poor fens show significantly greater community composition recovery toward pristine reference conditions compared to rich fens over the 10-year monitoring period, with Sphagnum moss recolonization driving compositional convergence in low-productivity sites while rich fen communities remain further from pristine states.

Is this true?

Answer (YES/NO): NO